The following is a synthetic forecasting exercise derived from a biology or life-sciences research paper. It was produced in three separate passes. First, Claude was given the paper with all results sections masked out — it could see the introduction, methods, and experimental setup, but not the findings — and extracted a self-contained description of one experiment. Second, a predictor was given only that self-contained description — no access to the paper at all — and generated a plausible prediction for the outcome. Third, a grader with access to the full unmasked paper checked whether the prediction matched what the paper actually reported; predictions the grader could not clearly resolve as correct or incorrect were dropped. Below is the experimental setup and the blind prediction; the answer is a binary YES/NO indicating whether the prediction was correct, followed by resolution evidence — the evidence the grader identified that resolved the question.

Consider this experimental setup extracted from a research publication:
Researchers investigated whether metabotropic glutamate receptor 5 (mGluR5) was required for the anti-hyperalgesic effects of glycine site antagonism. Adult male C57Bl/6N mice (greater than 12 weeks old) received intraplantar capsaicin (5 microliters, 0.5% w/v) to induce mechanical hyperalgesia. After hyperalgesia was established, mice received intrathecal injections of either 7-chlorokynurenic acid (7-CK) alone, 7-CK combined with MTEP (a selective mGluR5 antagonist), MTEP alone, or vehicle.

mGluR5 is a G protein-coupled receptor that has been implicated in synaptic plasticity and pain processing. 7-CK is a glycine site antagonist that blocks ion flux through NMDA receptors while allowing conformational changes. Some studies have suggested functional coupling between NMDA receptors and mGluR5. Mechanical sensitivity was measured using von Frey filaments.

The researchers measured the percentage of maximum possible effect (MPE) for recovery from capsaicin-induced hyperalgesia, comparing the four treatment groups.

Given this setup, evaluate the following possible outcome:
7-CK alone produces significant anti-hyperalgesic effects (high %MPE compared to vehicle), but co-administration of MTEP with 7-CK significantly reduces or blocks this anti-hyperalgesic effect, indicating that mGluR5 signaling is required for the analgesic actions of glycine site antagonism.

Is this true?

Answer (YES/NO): NO